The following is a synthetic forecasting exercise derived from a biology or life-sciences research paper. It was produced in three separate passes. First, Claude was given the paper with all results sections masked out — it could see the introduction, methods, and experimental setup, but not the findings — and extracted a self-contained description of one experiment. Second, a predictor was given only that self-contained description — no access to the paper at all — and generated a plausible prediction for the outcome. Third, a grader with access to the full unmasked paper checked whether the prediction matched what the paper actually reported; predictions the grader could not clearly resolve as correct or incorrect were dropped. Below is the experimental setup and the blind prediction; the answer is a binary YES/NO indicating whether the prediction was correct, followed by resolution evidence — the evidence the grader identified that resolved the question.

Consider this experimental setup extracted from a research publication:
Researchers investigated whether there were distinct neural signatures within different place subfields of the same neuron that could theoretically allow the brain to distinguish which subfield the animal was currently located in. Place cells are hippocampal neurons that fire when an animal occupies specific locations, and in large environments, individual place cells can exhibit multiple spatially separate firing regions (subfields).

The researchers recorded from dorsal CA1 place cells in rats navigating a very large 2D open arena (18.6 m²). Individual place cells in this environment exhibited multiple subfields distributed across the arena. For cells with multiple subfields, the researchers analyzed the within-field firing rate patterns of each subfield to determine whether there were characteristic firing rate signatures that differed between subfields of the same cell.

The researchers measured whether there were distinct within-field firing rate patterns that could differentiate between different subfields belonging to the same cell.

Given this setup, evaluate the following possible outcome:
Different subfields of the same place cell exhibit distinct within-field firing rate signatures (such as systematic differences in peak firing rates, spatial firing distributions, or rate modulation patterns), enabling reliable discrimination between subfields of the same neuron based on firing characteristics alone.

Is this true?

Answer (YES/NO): NO